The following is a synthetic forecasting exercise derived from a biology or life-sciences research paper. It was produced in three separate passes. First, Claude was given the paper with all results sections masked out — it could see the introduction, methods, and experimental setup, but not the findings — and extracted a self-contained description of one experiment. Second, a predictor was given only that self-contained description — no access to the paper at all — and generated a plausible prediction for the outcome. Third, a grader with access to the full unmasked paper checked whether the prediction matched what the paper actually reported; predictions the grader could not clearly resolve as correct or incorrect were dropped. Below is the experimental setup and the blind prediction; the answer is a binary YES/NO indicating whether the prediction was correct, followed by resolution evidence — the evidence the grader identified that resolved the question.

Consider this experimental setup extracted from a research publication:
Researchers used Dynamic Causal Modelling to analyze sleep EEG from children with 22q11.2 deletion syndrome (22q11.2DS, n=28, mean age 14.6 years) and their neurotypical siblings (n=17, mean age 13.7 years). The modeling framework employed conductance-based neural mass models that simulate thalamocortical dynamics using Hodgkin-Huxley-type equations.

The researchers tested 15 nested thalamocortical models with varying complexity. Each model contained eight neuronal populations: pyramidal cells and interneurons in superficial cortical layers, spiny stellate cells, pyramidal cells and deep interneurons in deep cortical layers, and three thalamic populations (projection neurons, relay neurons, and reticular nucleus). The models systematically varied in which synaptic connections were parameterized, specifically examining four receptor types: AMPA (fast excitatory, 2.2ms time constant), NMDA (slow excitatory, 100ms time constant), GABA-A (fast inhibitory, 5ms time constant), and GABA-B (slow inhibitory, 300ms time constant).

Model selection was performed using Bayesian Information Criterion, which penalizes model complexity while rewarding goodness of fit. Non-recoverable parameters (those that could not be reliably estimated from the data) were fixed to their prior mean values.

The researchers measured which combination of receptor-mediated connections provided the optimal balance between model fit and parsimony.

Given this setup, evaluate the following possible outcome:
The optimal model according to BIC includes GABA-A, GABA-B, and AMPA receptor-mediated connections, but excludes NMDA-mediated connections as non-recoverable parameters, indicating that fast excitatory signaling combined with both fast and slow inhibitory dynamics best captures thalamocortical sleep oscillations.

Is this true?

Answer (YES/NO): NO